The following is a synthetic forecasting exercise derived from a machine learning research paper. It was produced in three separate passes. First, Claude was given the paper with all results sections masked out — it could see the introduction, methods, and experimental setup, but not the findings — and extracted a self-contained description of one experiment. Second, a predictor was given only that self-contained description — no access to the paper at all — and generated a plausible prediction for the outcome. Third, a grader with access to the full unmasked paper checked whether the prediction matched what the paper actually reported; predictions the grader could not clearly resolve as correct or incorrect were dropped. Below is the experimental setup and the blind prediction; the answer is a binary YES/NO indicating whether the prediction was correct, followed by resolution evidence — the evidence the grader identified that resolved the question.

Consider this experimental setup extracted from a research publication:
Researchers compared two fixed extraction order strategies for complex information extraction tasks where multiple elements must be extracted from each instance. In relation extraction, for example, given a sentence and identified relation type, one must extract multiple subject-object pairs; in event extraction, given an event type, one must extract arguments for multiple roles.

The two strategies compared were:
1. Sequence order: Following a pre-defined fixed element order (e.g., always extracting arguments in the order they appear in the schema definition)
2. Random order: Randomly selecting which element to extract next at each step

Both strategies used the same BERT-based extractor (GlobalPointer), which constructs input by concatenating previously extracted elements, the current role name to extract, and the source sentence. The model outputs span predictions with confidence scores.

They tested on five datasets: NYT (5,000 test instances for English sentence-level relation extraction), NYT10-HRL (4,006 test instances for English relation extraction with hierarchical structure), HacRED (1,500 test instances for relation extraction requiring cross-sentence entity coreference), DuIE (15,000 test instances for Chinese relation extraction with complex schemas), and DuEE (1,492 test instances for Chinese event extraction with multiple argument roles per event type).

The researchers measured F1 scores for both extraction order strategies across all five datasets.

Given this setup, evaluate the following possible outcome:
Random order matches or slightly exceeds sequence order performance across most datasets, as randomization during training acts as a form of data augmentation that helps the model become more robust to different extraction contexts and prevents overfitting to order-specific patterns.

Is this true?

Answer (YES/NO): YES